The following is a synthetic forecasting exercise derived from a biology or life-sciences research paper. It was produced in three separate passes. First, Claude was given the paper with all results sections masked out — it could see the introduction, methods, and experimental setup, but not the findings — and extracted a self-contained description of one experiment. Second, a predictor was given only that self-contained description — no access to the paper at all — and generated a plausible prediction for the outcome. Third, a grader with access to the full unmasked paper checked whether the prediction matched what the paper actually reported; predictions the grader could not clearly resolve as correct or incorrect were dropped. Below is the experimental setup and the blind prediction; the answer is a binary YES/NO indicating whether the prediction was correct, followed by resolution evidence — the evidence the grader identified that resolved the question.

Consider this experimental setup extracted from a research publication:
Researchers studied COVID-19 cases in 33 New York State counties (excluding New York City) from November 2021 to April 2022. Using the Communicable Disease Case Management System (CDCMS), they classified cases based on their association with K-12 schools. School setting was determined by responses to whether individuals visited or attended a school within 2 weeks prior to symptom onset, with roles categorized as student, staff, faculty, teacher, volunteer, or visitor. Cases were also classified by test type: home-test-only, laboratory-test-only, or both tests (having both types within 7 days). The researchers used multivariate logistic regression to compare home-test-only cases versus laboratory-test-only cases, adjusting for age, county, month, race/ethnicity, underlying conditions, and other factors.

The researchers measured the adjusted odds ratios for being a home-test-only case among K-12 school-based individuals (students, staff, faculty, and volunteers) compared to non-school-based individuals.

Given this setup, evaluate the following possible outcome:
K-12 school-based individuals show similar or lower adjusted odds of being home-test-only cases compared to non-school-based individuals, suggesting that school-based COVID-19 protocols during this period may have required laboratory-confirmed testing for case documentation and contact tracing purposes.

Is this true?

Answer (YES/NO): NO